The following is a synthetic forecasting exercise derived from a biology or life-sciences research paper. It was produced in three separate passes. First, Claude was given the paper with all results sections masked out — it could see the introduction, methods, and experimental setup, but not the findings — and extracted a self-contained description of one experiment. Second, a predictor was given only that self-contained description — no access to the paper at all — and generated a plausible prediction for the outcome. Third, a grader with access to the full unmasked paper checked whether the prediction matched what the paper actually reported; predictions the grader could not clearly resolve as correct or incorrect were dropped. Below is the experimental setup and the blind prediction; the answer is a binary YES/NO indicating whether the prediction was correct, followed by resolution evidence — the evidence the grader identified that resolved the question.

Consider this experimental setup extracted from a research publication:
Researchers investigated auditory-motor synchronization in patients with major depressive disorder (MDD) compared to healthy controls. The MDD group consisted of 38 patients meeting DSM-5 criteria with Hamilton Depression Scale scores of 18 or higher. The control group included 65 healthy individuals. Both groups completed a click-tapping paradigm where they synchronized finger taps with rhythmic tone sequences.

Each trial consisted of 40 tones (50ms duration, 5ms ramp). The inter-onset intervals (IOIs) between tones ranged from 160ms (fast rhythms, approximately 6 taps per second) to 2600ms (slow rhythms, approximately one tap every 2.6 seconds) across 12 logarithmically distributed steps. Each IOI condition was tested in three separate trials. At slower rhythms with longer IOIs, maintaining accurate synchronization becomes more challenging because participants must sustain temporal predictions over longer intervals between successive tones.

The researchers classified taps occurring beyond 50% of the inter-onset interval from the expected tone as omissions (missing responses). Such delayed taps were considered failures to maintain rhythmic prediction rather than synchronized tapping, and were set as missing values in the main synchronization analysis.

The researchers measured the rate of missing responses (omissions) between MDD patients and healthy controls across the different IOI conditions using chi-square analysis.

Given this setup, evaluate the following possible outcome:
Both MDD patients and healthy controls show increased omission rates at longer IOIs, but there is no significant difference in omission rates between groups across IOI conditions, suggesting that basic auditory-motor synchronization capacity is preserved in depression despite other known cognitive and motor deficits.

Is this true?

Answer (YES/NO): NO